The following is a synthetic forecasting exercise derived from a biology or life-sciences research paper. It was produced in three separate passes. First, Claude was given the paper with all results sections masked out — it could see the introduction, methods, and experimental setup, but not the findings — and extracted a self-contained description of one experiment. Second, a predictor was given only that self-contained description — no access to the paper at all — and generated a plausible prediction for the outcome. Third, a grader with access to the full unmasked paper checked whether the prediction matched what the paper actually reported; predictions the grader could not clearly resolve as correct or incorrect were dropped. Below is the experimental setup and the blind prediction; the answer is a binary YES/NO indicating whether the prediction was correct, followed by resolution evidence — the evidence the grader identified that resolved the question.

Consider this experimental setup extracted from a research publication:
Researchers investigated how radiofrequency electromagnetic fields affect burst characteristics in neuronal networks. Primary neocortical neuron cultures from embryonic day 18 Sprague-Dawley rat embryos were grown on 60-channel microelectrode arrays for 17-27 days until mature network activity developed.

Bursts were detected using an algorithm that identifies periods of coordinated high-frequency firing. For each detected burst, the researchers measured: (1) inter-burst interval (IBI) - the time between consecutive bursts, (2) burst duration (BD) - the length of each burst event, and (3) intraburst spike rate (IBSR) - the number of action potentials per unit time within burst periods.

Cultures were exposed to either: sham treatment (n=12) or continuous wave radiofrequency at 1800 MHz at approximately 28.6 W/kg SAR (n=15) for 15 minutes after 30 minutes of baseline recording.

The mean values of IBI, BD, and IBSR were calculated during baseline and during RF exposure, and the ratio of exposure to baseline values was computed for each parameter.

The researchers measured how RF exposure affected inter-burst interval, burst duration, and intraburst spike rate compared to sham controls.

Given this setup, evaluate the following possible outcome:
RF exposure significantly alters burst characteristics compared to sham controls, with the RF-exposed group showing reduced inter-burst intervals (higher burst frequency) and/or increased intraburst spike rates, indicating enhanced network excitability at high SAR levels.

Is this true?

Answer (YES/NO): NO